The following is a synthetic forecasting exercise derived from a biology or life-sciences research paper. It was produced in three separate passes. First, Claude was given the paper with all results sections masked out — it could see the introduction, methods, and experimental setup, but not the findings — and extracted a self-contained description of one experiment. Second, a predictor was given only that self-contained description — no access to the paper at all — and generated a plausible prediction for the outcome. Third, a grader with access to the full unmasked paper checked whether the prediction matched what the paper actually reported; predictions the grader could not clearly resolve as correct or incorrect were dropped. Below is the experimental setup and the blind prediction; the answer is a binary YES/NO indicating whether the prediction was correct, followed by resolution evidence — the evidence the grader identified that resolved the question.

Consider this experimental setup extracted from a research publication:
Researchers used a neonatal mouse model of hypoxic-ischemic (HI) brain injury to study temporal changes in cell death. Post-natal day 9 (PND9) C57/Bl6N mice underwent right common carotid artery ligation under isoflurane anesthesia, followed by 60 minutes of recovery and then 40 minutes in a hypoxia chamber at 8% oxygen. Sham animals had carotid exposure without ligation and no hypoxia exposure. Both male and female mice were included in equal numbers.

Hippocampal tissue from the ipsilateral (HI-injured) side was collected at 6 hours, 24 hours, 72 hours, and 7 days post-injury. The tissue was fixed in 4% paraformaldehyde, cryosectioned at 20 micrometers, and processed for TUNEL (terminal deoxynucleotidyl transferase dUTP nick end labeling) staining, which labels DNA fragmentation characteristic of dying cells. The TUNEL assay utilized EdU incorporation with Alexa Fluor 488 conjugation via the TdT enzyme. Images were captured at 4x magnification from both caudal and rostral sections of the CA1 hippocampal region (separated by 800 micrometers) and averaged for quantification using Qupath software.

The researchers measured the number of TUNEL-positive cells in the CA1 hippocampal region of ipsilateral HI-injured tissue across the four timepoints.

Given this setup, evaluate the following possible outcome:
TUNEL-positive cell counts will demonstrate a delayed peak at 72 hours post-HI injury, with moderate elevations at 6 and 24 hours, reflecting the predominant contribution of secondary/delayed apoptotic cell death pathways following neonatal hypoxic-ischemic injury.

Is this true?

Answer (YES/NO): NO